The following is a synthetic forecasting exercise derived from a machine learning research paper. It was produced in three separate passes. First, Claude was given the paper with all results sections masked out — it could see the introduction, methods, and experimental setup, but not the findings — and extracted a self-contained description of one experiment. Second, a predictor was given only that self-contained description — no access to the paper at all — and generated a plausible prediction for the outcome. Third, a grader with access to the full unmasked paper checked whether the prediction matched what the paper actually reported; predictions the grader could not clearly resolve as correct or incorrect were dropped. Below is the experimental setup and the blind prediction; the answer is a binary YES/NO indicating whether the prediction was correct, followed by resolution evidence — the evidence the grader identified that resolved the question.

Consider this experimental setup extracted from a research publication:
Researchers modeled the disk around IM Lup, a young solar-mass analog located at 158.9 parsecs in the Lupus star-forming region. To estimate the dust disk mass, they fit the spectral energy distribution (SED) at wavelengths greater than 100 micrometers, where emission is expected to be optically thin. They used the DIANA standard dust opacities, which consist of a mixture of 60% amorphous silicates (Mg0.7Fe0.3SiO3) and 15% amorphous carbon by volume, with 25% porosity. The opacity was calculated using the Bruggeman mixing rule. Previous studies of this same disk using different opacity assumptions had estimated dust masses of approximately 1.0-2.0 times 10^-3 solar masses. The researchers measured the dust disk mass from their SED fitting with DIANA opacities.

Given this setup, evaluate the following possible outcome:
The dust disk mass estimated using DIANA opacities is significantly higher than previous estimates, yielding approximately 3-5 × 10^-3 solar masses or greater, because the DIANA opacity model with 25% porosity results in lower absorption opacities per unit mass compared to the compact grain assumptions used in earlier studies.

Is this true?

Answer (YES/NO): NO